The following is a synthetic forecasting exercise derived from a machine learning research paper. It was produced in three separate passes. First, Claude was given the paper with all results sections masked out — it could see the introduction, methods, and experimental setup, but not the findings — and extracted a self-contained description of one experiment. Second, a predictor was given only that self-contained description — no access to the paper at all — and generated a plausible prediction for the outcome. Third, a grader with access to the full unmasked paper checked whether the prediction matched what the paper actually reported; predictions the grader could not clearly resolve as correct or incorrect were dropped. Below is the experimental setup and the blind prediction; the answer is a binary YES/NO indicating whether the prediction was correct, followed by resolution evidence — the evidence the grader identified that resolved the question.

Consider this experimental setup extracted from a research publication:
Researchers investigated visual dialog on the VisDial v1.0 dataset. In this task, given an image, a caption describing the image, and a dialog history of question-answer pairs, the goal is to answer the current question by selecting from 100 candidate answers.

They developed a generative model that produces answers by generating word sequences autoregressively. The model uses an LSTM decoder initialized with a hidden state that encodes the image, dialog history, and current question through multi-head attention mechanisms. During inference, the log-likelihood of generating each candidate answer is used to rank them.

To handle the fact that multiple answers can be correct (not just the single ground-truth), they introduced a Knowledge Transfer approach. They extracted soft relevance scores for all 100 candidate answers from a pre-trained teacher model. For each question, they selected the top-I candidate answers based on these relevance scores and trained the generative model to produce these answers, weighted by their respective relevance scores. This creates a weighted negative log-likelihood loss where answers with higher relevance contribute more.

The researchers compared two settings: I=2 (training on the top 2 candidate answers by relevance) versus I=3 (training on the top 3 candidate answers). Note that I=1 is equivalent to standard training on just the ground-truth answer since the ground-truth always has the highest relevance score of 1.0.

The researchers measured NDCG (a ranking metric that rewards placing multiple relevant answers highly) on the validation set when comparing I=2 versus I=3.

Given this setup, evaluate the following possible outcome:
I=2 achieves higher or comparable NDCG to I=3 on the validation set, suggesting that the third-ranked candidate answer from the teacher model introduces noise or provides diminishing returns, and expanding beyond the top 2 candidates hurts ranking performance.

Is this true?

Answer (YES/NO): NO